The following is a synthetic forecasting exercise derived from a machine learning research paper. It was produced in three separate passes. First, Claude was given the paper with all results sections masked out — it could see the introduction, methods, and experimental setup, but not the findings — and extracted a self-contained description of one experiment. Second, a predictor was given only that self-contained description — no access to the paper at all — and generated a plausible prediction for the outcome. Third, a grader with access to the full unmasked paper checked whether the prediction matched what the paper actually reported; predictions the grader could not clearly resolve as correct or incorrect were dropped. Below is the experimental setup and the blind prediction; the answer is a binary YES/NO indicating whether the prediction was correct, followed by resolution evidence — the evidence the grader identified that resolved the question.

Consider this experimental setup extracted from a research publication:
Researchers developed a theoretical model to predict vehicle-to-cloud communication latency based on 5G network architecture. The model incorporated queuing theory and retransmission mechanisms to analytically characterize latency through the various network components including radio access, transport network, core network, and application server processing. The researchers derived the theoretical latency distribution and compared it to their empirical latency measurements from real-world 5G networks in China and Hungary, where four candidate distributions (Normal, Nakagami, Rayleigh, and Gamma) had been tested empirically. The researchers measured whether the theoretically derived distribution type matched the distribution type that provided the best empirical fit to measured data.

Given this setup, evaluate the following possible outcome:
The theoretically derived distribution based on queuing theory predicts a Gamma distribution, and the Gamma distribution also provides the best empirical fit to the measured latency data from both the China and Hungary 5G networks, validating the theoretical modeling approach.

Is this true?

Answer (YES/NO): YES